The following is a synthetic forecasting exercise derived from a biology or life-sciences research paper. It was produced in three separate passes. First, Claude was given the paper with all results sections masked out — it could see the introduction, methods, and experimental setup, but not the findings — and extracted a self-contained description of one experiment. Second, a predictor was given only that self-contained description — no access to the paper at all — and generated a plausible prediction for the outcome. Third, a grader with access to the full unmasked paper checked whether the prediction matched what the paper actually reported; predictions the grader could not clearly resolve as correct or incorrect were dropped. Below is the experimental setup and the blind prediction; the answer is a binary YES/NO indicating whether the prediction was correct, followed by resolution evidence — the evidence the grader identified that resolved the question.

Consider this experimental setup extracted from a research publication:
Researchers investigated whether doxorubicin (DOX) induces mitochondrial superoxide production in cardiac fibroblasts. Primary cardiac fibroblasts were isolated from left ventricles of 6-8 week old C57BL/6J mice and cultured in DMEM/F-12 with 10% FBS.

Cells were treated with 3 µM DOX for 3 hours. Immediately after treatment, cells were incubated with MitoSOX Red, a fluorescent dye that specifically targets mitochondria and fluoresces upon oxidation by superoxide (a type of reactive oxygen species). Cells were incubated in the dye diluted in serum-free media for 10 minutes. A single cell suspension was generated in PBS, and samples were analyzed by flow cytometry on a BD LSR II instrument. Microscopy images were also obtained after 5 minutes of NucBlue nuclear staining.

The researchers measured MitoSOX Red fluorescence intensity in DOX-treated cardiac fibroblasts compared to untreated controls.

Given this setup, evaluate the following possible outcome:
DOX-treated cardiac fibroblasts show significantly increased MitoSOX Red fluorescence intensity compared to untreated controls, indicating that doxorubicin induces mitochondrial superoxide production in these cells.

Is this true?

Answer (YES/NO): YES